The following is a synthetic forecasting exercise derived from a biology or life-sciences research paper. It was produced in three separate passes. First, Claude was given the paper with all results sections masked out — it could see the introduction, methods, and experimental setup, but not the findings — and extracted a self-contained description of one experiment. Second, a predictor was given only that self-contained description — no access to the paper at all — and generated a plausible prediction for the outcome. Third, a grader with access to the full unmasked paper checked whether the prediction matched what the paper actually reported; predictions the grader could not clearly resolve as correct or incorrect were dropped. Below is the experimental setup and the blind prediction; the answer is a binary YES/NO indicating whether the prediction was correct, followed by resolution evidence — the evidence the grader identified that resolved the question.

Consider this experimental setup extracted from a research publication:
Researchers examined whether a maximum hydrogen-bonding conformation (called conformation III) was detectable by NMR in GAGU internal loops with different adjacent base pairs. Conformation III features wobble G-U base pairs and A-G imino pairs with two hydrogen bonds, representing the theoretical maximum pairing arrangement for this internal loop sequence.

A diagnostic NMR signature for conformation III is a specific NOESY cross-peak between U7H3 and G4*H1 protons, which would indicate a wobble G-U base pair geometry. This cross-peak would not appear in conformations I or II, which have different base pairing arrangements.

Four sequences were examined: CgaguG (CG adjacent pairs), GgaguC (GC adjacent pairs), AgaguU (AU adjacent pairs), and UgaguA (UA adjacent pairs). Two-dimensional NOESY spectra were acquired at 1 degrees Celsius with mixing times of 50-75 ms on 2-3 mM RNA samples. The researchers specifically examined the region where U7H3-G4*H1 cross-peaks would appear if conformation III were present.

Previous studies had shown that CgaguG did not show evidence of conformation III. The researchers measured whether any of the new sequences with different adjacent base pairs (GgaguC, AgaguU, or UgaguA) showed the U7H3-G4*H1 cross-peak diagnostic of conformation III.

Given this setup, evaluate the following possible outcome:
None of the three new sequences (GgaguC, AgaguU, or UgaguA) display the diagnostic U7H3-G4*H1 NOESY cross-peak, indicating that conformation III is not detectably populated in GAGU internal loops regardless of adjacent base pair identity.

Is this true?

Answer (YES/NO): NO